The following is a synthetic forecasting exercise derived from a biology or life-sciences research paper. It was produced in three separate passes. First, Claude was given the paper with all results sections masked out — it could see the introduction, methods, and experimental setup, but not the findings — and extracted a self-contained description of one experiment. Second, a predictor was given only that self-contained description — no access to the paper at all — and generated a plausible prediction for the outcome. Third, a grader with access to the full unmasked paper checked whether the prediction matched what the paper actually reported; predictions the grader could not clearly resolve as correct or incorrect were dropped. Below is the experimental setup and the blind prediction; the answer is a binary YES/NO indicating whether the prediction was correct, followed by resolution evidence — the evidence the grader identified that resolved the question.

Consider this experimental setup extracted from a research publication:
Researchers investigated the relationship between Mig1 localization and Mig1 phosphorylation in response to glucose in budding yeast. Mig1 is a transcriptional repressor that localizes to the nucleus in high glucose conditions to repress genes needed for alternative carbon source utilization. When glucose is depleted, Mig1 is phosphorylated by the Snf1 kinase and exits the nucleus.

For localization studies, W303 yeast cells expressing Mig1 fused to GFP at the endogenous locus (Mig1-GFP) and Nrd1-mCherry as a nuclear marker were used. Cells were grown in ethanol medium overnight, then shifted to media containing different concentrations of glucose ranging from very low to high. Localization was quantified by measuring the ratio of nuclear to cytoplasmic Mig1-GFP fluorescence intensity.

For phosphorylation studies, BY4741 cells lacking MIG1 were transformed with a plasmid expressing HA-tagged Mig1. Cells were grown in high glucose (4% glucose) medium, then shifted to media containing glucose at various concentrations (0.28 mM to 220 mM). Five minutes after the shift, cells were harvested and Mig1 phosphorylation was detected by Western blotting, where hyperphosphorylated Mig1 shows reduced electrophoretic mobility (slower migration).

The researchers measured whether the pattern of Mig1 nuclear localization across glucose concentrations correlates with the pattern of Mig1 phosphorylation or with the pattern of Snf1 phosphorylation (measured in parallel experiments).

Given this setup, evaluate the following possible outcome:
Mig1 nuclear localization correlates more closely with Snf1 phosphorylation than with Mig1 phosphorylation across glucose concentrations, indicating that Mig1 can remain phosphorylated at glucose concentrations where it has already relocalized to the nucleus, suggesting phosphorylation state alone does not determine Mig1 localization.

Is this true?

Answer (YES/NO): YES